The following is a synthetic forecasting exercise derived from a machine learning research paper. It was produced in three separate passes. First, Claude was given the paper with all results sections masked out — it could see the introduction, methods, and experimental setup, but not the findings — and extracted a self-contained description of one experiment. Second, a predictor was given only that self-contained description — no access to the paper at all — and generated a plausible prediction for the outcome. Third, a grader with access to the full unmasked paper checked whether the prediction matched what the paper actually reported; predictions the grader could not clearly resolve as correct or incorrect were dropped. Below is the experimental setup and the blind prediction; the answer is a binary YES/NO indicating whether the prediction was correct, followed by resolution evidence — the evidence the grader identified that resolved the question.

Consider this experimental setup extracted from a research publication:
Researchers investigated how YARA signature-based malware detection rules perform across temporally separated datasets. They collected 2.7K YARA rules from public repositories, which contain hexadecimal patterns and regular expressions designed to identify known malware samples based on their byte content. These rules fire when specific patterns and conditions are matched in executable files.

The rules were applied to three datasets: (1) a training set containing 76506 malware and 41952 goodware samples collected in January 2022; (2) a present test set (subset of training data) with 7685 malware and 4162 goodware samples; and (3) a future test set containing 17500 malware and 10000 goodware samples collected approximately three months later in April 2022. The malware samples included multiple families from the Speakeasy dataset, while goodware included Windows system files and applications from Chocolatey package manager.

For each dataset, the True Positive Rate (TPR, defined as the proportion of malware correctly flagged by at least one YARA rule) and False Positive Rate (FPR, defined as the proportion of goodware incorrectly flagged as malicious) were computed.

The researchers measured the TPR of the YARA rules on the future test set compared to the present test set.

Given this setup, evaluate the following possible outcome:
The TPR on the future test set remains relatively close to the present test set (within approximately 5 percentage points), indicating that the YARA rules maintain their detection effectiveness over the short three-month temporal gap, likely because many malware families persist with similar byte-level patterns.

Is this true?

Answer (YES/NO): NO